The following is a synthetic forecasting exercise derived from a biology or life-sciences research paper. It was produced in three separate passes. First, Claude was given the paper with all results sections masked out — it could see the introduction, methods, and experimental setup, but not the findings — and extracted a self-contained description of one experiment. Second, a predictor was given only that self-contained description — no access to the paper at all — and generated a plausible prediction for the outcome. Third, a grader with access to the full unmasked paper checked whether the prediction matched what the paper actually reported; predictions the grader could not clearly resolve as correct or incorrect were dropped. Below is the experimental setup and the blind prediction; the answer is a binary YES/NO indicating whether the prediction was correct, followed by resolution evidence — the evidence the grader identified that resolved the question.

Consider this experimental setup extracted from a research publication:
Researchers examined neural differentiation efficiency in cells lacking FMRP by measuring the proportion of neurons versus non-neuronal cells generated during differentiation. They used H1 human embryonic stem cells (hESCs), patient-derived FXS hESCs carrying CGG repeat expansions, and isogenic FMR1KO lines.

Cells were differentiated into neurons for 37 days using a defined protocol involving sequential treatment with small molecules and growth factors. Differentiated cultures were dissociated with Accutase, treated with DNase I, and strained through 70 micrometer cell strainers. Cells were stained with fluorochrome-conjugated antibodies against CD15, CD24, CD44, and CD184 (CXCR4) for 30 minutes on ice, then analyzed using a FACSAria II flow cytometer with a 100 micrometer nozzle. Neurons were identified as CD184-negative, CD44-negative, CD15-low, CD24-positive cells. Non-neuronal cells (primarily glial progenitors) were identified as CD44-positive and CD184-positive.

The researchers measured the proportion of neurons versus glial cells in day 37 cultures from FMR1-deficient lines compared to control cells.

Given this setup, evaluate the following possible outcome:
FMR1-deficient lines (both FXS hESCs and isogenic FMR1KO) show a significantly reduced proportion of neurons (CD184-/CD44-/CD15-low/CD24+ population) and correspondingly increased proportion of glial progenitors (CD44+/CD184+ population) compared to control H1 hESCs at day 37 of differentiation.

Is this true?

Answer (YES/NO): NO